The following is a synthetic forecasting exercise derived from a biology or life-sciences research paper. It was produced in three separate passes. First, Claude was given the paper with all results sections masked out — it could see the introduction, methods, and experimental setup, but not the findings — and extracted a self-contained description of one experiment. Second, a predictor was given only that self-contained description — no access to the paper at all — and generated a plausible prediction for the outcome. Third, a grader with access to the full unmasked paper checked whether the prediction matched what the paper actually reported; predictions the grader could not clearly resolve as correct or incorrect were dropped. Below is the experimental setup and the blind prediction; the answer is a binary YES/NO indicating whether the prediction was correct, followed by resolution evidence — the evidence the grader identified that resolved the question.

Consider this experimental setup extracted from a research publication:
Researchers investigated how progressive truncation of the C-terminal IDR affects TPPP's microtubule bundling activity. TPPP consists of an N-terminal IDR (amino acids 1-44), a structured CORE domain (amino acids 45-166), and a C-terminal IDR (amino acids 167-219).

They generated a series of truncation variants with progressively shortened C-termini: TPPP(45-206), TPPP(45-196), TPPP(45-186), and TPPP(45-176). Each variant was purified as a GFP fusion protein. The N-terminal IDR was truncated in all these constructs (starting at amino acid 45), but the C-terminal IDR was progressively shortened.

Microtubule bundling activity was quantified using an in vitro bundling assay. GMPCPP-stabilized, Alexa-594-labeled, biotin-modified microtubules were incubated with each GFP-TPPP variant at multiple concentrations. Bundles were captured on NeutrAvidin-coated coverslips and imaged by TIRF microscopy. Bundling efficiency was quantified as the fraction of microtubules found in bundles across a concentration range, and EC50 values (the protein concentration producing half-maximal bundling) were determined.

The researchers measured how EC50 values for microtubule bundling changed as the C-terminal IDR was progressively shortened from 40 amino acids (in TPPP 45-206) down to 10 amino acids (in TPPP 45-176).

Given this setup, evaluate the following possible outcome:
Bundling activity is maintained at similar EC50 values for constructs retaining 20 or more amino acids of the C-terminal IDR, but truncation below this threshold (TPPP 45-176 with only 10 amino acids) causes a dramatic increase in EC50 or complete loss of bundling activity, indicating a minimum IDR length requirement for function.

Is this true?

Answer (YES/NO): NO